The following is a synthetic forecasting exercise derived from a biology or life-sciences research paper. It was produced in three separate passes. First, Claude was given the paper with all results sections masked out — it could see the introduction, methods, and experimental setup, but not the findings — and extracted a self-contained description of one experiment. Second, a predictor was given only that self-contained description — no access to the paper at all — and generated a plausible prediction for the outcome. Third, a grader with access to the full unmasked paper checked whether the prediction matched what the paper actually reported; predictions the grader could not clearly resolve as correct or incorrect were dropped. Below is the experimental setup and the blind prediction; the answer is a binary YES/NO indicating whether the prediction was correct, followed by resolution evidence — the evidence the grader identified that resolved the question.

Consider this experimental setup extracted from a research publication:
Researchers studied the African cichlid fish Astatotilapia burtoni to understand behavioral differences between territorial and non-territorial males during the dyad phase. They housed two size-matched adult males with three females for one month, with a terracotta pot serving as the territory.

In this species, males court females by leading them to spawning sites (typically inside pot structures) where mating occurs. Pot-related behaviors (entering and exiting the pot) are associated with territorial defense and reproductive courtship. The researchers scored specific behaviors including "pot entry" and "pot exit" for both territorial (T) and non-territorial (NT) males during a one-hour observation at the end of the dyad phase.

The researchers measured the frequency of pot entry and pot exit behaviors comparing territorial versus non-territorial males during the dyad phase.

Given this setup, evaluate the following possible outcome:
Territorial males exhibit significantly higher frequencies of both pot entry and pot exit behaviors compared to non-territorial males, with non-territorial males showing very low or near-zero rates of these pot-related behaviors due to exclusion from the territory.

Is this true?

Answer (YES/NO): YES